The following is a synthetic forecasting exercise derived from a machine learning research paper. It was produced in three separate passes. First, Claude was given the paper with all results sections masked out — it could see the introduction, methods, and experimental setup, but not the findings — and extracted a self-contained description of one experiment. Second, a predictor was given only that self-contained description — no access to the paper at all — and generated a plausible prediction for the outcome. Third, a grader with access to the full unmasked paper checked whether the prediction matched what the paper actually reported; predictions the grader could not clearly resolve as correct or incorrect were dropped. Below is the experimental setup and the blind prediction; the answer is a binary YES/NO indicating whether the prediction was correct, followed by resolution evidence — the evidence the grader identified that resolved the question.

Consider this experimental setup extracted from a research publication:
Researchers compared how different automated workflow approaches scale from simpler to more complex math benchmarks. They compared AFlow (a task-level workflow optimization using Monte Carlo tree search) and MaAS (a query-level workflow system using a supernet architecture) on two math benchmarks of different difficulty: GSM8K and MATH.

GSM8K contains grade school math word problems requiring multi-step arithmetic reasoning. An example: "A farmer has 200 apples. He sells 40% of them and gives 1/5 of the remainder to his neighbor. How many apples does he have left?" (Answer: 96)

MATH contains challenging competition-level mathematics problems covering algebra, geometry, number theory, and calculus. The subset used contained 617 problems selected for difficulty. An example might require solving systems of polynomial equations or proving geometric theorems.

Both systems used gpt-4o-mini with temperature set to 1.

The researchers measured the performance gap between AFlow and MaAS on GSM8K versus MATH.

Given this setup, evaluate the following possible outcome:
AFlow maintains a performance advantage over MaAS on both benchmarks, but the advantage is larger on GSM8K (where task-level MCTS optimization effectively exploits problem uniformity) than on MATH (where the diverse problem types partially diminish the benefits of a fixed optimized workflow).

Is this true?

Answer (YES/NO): NO